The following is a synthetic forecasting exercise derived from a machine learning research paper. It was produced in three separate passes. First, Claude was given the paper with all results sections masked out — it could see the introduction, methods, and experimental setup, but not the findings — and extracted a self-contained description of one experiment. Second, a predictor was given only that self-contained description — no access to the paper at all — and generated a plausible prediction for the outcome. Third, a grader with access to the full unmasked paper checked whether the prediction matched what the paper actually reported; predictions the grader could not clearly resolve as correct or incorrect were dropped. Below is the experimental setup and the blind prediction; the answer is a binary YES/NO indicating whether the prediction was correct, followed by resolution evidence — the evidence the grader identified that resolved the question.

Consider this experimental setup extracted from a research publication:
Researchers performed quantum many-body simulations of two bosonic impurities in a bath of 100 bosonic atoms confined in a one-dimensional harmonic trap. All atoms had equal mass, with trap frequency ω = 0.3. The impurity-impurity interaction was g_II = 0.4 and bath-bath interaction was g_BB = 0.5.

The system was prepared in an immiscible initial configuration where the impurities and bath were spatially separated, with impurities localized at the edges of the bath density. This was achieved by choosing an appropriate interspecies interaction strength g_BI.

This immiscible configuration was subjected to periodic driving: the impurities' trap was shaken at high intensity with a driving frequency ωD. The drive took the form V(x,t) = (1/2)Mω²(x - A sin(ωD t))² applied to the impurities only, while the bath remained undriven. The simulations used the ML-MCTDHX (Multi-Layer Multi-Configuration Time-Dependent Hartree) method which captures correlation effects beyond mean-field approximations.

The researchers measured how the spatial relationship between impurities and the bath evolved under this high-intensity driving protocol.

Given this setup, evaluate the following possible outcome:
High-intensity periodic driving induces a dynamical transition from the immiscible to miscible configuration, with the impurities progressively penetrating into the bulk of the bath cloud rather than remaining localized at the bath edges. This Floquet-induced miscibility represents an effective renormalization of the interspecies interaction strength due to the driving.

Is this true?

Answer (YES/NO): NO